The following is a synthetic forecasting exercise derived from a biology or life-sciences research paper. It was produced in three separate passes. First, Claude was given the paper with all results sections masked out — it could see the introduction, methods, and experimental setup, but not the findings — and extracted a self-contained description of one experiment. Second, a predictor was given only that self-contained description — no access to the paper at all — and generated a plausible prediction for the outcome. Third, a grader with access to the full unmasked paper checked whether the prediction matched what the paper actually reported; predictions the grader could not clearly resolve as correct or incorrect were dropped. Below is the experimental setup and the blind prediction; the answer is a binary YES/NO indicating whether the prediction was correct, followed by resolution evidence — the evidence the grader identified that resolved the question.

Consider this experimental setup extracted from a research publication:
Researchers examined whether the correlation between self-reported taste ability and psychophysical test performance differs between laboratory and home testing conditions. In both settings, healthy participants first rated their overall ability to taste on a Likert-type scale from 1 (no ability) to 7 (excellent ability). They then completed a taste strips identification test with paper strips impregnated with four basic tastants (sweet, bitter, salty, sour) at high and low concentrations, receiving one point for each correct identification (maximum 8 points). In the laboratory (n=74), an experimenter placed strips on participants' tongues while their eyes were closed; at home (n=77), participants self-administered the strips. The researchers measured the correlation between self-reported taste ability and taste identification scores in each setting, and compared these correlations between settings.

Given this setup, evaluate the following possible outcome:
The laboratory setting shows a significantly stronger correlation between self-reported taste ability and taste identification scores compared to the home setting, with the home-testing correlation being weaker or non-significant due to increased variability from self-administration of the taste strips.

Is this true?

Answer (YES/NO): NO